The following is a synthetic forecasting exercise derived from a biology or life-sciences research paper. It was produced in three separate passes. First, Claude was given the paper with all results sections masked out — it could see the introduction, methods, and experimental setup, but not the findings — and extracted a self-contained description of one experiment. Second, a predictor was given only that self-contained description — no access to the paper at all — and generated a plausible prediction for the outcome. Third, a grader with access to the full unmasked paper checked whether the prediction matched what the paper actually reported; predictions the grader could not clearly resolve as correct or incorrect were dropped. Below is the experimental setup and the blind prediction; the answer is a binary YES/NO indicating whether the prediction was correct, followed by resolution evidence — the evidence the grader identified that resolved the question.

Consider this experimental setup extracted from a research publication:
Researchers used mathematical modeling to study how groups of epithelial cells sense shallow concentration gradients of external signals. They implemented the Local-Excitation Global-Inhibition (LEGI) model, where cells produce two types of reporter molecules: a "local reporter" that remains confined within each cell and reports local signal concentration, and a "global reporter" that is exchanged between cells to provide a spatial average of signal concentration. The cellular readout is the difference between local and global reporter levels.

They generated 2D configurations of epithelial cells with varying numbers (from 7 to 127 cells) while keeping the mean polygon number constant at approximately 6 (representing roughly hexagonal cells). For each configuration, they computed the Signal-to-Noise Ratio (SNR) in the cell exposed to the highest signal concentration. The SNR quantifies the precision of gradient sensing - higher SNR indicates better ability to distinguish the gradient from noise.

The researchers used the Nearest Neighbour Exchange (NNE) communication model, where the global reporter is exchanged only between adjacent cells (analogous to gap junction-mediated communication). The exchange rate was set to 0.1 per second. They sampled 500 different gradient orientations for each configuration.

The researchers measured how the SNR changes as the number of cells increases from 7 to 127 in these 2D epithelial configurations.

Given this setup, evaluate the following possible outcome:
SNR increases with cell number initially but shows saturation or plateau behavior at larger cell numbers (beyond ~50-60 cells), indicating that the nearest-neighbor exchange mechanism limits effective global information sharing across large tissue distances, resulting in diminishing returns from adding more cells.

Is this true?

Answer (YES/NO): NO